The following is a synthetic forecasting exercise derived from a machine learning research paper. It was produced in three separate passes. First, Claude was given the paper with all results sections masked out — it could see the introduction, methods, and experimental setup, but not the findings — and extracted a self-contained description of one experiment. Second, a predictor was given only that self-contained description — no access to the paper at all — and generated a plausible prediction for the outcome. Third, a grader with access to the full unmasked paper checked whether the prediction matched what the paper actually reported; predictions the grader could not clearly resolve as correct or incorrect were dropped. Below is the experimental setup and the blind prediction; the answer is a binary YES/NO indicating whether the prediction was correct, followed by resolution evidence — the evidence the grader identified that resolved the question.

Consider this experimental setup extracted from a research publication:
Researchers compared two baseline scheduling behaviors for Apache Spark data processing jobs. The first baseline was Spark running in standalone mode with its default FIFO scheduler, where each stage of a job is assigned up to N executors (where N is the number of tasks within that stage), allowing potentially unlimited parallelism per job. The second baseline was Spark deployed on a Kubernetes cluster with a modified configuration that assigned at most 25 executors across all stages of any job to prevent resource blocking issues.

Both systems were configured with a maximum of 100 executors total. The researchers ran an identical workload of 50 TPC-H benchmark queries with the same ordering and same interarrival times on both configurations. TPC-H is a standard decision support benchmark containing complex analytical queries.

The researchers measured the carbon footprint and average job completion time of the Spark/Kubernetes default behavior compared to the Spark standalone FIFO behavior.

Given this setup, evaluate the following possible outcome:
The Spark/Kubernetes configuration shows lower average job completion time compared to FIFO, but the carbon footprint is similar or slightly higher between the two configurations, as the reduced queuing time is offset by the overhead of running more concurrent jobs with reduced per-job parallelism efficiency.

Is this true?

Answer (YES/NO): NO